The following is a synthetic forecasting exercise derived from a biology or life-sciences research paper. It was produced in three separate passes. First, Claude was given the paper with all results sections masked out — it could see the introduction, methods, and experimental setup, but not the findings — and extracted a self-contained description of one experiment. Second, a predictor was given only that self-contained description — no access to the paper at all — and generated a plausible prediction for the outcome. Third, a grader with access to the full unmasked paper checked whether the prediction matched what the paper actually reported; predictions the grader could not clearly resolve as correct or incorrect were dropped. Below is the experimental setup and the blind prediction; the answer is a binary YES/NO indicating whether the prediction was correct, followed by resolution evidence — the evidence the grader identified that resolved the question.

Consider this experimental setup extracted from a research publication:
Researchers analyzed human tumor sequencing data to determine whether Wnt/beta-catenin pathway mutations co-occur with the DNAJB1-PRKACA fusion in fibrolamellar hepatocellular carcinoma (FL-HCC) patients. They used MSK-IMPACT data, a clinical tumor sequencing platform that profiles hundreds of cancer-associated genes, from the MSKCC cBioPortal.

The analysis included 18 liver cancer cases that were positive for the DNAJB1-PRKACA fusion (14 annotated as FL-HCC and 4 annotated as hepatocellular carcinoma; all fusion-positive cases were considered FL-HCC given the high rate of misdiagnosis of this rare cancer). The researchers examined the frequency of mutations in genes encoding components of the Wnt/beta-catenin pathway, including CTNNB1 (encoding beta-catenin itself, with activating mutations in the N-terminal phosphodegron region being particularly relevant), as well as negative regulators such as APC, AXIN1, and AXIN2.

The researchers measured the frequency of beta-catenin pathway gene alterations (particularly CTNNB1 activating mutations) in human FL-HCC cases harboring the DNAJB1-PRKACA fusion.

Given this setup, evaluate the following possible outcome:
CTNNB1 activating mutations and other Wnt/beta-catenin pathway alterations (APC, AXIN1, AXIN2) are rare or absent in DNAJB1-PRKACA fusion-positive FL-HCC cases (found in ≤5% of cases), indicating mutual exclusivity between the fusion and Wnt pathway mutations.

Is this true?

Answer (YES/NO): NO